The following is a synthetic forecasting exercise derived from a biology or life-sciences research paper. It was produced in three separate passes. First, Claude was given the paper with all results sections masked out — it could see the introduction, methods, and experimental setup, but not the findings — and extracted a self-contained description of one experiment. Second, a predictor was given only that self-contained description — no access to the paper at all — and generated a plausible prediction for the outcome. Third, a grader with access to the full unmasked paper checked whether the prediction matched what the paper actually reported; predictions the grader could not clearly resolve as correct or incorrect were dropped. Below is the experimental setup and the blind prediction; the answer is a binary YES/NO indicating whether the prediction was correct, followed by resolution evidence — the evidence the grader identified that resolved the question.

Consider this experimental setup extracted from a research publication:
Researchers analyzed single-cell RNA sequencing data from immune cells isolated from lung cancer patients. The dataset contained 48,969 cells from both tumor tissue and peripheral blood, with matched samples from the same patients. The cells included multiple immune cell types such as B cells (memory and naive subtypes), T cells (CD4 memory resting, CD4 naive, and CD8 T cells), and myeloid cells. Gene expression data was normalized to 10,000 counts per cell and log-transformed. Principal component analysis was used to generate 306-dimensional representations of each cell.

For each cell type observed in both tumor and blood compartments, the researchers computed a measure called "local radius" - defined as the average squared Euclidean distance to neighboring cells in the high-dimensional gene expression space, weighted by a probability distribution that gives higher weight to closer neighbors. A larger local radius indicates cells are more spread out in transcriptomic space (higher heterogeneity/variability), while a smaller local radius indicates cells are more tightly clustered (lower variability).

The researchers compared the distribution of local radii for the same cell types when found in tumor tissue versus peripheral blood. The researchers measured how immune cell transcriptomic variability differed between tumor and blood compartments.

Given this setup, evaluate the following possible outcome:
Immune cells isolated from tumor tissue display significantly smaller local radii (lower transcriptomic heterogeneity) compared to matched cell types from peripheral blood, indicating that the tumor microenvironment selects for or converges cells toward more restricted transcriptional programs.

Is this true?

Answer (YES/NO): NO